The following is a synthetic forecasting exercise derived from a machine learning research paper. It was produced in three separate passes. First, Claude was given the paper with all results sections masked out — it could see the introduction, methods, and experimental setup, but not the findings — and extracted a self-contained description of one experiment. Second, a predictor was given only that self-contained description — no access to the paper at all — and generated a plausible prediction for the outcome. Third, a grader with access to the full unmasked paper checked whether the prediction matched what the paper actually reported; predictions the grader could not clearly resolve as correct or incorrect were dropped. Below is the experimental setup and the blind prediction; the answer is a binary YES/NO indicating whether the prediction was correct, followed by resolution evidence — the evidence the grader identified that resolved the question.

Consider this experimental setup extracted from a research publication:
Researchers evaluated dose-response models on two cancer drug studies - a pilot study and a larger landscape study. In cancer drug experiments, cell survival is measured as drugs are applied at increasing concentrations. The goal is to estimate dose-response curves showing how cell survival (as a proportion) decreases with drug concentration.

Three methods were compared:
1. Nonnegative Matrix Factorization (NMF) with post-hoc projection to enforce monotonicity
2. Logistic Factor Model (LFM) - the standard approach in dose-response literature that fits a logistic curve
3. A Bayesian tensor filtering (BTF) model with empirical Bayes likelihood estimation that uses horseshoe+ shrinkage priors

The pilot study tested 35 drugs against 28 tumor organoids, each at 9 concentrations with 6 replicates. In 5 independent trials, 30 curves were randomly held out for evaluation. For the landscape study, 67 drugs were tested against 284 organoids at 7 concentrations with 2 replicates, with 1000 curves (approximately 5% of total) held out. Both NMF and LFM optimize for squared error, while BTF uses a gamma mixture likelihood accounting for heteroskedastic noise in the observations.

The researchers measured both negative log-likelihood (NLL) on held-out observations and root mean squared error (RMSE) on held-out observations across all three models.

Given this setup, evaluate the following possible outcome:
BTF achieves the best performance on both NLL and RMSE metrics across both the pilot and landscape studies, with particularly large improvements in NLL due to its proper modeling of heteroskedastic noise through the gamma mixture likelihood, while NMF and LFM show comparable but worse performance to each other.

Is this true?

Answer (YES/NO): NO